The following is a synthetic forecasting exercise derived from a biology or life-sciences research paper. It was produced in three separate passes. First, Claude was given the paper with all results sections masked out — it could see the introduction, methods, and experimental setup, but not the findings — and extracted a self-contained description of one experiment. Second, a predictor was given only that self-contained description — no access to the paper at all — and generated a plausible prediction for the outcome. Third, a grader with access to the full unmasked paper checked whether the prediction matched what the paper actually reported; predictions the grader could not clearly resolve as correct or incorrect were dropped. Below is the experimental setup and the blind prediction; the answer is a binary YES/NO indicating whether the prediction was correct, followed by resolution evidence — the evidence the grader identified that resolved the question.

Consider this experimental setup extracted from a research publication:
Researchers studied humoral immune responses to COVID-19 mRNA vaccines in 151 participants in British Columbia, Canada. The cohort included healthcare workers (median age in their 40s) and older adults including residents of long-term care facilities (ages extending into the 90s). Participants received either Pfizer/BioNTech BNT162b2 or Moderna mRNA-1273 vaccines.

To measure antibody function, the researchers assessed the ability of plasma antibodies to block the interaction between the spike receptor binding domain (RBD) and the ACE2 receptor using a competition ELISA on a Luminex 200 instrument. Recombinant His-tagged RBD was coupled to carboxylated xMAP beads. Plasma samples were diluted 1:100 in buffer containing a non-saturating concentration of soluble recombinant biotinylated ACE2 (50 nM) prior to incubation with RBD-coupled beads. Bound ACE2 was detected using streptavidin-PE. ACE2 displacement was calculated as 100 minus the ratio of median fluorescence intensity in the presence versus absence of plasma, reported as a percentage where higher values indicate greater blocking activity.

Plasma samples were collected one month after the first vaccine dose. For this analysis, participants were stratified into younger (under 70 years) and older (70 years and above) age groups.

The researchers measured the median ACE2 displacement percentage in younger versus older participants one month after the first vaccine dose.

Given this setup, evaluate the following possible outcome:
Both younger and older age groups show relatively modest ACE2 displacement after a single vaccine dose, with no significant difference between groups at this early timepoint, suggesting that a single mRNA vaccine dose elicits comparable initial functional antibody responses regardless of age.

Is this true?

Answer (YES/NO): NO